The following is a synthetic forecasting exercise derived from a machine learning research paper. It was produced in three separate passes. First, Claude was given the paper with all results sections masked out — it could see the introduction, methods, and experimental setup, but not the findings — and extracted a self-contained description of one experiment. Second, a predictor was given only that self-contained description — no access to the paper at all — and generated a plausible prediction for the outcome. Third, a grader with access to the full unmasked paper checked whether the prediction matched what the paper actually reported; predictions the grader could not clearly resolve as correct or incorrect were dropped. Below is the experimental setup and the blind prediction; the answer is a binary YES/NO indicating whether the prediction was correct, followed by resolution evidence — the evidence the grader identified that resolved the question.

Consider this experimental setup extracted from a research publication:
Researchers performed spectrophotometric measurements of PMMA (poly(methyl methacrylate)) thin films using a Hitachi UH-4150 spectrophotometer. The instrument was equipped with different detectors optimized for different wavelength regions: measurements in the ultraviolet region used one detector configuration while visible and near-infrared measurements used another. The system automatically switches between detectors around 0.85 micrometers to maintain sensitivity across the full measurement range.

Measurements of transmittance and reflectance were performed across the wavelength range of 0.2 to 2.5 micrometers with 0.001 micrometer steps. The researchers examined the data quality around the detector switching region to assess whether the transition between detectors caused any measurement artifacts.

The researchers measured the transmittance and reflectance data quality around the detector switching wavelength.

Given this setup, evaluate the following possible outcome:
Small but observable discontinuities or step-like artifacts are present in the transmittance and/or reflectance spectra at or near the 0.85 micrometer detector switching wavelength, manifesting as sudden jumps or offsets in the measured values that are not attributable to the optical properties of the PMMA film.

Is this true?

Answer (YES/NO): YES